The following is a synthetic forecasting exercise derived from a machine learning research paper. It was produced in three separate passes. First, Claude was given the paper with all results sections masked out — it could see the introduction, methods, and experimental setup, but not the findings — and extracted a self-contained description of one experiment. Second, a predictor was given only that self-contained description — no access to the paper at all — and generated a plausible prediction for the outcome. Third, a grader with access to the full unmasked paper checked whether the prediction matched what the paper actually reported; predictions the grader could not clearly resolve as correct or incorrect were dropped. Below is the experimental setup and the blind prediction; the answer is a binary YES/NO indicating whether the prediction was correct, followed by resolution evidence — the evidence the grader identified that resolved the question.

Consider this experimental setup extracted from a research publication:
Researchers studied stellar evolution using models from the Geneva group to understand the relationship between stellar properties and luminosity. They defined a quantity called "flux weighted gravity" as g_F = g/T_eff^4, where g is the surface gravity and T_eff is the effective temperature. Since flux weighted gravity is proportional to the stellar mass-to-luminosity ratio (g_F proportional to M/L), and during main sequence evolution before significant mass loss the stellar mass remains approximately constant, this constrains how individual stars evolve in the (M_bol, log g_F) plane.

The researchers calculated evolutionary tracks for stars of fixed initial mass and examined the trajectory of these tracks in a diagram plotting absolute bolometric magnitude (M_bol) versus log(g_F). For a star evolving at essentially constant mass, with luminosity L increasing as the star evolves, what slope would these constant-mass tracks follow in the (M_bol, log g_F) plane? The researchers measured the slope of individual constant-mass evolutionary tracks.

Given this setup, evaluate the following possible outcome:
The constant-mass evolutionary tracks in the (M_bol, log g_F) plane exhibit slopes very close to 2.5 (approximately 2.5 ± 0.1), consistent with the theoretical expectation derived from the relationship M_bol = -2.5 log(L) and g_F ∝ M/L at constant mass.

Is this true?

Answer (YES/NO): YES